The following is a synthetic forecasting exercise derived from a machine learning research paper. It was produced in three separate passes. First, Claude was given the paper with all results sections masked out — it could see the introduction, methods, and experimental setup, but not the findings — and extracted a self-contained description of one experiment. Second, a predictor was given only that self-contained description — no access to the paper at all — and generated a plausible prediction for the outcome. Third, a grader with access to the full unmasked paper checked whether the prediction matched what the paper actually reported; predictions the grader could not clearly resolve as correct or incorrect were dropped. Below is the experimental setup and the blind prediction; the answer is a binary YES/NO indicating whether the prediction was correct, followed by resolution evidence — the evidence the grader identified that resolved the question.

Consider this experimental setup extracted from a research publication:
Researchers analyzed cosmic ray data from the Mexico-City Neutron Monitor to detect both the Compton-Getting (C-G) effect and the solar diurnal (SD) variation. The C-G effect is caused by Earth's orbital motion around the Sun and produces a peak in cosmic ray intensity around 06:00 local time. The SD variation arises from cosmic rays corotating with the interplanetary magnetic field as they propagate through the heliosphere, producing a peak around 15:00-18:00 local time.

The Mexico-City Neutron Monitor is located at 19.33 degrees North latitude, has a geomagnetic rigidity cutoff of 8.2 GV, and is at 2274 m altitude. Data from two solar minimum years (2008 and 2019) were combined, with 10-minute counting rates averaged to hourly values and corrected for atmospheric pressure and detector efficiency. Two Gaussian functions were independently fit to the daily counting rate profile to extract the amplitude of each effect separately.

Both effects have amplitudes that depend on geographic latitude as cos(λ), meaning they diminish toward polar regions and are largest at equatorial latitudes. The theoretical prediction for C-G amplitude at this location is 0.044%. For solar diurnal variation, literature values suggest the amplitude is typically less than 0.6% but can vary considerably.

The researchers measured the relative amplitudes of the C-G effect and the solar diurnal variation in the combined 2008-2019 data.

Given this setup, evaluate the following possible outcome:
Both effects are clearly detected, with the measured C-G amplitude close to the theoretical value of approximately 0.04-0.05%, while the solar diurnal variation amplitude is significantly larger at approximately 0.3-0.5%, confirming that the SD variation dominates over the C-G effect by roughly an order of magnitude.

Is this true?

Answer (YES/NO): NO